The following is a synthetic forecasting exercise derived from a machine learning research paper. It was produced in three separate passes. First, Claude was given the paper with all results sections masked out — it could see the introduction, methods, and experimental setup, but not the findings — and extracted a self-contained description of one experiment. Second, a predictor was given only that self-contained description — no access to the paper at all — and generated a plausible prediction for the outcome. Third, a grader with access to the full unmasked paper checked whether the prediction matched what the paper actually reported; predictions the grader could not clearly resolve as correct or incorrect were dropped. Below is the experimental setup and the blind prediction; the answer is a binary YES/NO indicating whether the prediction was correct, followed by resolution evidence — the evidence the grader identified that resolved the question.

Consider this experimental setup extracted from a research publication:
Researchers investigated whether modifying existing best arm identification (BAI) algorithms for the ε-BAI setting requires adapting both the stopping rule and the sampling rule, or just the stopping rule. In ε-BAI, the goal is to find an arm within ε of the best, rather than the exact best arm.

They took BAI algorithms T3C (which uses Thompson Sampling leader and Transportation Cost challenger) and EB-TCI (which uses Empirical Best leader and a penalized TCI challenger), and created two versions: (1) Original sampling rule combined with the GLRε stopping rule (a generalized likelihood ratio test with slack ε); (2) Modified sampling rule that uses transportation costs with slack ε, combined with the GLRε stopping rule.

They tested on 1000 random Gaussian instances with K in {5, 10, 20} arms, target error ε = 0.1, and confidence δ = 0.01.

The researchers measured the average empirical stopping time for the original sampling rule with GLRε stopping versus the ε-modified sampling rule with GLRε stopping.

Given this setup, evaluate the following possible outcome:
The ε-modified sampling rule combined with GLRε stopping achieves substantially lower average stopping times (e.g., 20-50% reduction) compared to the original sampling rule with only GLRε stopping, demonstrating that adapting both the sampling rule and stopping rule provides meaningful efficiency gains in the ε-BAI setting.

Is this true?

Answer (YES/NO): NO